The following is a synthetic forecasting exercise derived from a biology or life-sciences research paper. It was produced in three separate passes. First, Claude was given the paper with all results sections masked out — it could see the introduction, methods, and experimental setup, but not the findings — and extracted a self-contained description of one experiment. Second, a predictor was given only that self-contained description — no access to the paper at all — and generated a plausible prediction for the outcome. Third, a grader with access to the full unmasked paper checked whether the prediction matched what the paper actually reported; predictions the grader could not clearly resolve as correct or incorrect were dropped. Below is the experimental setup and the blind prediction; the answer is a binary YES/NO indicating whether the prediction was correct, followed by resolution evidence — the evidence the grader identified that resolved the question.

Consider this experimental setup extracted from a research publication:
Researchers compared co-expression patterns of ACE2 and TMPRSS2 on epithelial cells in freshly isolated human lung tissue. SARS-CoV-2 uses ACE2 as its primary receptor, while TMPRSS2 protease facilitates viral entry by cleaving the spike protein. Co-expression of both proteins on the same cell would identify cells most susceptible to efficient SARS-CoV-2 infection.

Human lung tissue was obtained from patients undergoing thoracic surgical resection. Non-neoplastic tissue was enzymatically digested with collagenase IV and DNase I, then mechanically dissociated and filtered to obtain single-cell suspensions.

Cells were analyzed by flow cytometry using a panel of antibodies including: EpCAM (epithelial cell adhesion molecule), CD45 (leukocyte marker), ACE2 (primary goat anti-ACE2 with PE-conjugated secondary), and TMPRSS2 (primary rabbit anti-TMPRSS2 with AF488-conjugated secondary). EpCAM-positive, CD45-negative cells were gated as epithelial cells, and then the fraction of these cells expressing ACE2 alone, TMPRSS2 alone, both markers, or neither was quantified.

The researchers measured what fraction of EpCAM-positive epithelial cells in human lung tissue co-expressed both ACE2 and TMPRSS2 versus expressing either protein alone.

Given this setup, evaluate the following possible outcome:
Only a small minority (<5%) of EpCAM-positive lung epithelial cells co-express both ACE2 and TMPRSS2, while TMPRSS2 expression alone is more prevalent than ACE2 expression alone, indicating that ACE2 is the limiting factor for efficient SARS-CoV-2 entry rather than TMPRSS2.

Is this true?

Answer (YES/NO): YES